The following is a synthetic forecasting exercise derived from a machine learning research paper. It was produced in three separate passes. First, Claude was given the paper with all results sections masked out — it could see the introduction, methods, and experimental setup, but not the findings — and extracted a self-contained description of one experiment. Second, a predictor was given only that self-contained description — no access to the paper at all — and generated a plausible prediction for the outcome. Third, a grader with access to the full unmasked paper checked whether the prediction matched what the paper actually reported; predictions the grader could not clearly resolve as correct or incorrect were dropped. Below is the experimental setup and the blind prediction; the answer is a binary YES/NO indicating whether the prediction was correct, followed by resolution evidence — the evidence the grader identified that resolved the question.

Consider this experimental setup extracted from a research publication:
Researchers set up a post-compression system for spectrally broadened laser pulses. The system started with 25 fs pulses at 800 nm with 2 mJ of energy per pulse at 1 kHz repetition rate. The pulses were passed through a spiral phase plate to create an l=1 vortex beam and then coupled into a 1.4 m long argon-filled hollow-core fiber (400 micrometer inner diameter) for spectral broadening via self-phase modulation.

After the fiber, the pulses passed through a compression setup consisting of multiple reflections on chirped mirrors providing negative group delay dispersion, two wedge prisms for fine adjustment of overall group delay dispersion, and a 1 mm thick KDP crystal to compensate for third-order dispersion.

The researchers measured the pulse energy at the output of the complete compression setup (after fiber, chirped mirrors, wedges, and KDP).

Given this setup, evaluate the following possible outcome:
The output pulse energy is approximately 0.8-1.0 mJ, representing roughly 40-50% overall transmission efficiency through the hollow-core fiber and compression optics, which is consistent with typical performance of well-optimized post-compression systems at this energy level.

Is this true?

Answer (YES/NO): NO